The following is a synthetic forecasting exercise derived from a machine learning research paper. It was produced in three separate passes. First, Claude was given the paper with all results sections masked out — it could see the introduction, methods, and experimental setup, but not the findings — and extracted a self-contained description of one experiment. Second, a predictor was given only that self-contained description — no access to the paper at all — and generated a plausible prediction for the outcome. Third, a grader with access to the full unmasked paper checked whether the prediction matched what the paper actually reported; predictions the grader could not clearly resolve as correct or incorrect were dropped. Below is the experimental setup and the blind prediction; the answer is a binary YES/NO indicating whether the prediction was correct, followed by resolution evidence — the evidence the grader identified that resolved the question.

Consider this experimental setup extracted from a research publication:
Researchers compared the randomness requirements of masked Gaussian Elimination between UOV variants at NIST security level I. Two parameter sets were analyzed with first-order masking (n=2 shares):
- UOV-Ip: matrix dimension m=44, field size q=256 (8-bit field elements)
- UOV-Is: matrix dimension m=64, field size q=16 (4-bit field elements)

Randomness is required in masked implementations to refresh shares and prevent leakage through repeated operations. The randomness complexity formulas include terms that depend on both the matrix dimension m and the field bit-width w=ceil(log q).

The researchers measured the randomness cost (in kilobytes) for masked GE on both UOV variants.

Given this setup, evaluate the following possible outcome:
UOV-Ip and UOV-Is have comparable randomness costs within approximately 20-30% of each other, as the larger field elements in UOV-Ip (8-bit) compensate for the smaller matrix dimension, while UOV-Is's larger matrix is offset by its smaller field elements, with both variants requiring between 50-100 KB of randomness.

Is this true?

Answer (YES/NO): NO